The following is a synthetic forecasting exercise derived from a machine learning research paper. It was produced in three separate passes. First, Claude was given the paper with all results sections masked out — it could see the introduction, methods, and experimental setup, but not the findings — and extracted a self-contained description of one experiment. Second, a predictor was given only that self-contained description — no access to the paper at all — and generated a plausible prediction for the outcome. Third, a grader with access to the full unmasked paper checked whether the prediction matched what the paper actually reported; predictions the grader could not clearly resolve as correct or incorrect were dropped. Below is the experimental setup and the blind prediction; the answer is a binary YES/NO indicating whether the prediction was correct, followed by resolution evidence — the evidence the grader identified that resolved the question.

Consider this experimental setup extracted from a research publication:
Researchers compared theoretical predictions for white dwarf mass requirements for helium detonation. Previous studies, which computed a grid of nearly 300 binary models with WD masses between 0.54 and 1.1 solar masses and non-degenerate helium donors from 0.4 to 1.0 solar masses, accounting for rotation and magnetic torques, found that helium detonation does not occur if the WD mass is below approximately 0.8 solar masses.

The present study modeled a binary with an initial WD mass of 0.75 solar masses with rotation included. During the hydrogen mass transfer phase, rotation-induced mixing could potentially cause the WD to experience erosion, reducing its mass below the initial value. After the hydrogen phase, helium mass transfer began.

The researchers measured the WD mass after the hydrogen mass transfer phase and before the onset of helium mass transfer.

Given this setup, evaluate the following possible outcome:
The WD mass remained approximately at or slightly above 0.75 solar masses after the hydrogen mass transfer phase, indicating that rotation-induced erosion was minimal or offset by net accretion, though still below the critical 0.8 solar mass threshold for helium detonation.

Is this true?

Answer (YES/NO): NO